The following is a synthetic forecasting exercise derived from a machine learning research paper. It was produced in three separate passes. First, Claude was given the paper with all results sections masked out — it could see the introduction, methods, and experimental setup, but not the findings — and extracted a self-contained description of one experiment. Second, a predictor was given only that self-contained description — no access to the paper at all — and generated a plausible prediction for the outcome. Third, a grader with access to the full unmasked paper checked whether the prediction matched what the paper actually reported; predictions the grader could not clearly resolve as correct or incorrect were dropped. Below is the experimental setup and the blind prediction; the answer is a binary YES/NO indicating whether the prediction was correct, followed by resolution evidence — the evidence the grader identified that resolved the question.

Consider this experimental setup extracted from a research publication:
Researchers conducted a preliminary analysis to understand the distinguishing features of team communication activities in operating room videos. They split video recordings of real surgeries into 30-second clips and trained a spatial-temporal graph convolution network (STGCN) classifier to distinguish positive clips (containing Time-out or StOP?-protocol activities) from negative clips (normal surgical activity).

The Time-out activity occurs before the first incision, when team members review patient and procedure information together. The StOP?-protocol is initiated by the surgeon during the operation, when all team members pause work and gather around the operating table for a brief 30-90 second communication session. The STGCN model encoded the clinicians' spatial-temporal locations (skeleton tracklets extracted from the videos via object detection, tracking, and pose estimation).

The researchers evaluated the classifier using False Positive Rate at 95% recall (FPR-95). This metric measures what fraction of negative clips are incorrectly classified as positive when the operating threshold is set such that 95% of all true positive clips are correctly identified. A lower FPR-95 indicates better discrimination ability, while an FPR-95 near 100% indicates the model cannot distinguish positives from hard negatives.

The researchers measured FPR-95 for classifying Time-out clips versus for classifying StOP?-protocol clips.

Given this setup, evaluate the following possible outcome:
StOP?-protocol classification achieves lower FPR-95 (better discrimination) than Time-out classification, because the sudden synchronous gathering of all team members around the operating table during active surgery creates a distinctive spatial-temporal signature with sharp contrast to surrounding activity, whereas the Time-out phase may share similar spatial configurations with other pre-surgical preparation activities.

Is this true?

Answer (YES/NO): NO